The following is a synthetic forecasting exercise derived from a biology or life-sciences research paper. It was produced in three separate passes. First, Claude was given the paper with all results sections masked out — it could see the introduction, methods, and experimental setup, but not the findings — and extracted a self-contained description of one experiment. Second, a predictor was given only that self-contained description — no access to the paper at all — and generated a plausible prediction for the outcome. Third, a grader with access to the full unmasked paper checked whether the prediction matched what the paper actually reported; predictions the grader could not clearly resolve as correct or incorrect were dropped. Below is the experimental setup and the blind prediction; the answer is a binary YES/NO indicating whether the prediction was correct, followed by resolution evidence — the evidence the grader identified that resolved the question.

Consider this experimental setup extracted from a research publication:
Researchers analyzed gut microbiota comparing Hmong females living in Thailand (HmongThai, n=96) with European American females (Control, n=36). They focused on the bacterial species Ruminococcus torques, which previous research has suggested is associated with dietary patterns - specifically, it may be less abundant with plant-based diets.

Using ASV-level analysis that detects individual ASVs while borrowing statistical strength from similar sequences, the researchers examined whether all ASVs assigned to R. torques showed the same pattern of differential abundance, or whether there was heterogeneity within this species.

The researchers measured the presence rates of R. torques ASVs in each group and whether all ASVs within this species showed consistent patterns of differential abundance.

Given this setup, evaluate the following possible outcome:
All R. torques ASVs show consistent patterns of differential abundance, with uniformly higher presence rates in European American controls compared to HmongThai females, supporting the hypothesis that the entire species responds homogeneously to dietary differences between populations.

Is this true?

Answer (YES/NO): NO